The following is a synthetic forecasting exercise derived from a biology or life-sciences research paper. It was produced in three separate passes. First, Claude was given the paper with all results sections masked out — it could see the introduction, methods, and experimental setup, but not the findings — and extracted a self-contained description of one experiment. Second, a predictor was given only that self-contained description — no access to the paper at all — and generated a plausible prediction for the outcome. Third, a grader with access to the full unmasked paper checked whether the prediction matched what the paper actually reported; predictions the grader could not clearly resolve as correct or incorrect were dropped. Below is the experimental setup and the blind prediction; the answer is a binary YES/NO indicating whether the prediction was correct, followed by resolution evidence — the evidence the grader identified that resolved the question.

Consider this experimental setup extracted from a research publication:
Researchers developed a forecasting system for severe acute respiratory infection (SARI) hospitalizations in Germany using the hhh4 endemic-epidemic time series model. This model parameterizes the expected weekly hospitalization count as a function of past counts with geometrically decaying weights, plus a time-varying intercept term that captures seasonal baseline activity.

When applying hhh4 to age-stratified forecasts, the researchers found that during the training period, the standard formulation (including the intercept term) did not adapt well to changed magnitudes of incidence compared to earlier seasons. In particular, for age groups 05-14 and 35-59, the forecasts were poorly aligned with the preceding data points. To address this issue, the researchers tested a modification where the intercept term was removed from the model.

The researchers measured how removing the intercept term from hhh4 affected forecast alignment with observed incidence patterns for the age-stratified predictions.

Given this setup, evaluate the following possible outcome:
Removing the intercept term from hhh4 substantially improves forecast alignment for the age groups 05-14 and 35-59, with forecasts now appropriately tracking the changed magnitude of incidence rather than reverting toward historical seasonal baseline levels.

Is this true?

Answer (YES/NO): YES